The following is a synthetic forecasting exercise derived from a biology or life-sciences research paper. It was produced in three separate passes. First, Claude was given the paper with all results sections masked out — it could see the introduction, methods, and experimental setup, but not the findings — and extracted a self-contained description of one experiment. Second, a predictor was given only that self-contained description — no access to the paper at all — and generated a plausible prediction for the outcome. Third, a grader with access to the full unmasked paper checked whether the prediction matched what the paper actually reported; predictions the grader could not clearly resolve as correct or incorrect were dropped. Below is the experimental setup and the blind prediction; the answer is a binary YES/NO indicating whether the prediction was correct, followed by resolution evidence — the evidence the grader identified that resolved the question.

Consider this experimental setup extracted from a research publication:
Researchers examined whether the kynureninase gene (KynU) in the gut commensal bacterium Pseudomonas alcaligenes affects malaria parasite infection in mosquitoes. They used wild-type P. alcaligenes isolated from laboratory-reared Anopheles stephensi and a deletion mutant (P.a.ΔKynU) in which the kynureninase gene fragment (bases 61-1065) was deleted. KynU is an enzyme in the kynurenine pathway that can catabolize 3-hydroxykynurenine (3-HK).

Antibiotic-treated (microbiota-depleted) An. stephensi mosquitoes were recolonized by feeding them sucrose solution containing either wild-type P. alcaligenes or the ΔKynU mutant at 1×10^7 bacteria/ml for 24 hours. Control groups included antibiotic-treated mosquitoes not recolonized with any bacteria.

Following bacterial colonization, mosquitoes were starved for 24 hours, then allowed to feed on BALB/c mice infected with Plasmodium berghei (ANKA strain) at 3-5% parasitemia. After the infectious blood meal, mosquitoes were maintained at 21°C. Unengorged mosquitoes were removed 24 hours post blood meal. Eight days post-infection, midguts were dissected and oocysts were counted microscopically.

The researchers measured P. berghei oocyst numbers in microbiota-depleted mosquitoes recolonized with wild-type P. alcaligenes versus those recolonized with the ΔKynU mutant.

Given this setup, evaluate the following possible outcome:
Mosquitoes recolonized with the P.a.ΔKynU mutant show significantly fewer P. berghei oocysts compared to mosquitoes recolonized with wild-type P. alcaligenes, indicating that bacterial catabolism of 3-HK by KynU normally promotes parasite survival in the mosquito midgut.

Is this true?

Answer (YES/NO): NO